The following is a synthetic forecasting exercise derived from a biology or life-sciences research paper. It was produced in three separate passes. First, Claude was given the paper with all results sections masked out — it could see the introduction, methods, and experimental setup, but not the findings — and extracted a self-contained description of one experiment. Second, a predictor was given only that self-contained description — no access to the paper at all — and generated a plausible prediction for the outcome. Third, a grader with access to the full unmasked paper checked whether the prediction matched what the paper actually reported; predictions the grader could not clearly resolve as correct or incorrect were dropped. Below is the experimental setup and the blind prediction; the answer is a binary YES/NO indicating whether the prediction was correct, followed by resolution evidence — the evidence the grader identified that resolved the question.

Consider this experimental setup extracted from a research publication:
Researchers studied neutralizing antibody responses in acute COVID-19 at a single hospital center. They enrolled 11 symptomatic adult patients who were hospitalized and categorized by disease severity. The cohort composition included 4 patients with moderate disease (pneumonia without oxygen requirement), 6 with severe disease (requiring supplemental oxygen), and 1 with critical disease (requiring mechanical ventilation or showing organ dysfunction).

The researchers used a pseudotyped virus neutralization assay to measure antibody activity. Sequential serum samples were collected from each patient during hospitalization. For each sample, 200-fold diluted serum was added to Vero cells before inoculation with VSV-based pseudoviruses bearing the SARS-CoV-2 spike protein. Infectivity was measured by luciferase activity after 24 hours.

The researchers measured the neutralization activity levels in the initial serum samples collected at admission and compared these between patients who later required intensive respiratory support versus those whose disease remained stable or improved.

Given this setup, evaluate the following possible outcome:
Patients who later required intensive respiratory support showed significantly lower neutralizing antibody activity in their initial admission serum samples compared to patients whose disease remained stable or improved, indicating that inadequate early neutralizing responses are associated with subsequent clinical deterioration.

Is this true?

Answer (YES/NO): YES